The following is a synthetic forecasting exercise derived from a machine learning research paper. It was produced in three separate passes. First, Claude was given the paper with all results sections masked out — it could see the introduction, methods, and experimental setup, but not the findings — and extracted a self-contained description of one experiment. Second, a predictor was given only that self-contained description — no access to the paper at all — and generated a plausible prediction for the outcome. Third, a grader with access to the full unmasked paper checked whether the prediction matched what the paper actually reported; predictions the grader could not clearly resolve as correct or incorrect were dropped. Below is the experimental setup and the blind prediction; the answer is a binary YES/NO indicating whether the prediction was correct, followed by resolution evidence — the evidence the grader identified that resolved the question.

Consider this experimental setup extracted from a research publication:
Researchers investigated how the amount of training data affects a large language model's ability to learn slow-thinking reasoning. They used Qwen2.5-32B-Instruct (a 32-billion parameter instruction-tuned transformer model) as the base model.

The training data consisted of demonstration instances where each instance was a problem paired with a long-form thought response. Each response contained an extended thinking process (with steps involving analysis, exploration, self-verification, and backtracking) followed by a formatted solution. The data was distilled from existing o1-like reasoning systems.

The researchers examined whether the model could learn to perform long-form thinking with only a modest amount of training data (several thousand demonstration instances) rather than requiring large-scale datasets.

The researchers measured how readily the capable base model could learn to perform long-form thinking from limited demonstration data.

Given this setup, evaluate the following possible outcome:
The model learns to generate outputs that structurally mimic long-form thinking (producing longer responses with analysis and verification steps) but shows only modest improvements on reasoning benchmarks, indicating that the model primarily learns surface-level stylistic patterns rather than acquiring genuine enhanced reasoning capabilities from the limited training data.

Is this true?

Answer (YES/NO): NO